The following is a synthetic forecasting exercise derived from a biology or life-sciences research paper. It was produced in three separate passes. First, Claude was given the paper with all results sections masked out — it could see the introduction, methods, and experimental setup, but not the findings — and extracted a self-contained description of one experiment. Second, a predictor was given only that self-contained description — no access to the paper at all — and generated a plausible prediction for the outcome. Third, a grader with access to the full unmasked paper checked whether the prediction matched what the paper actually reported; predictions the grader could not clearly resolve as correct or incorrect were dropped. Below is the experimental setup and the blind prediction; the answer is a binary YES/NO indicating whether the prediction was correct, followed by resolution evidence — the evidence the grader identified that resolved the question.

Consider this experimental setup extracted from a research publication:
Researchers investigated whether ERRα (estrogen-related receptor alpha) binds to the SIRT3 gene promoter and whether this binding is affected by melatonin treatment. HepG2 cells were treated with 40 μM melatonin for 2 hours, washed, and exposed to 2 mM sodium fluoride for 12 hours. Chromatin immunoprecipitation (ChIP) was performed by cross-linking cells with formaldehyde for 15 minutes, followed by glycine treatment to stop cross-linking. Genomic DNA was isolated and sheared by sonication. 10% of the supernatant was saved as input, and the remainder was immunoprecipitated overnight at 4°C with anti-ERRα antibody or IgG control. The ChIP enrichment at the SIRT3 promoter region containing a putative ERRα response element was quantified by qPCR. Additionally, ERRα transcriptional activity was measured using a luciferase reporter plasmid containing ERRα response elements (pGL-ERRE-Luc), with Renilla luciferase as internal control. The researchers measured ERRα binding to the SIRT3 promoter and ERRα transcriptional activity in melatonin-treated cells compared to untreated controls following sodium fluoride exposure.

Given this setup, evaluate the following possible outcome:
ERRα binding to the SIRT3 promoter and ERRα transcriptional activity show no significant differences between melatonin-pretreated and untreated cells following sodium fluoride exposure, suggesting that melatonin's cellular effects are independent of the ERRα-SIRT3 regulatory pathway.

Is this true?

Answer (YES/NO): NO